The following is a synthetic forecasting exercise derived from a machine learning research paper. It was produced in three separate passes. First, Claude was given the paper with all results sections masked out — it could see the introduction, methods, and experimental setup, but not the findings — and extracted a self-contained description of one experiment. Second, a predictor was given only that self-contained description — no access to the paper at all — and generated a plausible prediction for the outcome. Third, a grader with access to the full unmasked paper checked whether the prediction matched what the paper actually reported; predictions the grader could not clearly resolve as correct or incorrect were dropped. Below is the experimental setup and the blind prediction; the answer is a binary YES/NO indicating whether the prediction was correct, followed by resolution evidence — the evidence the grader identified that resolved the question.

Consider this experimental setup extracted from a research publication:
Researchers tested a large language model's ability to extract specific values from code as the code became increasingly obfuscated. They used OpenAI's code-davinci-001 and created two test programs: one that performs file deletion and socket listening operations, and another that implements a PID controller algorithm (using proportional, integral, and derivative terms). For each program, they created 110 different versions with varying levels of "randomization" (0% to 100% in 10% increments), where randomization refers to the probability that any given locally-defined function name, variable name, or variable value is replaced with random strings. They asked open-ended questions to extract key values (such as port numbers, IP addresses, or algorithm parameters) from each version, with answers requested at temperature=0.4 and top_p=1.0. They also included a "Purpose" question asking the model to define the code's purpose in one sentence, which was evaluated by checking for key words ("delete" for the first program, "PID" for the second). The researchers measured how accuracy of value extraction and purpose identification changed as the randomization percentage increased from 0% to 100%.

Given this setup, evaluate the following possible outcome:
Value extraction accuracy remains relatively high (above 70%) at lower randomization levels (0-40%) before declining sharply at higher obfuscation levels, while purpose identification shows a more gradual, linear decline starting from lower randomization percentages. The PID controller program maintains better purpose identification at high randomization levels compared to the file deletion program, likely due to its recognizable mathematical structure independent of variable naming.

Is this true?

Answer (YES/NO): NO